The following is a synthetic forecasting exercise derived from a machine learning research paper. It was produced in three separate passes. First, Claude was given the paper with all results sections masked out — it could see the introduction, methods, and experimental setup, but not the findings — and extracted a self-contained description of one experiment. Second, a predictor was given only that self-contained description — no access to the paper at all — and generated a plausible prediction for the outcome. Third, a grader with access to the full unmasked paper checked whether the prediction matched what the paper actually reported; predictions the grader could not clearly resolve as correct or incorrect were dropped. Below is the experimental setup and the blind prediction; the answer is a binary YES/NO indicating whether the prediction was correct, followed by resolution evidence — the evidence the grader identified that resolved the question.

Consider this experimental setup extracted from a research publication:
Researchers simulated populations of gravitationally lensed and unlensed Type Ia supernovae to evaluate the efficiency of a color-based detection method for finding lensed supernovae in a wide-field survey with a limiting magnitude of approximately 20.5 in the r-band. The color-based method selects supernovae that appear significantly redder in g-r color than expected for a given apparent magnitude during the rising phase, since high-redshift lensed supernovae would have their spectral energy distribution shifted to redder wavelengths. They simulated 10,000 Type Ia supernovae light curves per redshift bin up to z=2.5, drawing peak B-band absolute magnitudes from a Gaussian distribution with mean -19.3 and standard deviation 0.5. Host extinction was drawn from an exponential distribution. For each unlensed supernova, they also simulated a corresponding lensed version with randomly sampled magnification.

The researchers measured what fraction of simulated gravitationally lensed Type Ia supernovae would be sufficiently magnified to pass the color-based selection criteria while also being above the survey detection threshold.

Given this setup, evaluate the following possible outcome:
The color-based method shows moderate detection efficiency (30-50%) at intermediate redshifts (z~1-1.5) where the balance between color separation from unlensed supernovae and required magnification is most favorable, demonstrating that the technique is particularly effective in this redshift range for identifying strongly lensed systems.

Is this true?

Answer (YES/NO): NO